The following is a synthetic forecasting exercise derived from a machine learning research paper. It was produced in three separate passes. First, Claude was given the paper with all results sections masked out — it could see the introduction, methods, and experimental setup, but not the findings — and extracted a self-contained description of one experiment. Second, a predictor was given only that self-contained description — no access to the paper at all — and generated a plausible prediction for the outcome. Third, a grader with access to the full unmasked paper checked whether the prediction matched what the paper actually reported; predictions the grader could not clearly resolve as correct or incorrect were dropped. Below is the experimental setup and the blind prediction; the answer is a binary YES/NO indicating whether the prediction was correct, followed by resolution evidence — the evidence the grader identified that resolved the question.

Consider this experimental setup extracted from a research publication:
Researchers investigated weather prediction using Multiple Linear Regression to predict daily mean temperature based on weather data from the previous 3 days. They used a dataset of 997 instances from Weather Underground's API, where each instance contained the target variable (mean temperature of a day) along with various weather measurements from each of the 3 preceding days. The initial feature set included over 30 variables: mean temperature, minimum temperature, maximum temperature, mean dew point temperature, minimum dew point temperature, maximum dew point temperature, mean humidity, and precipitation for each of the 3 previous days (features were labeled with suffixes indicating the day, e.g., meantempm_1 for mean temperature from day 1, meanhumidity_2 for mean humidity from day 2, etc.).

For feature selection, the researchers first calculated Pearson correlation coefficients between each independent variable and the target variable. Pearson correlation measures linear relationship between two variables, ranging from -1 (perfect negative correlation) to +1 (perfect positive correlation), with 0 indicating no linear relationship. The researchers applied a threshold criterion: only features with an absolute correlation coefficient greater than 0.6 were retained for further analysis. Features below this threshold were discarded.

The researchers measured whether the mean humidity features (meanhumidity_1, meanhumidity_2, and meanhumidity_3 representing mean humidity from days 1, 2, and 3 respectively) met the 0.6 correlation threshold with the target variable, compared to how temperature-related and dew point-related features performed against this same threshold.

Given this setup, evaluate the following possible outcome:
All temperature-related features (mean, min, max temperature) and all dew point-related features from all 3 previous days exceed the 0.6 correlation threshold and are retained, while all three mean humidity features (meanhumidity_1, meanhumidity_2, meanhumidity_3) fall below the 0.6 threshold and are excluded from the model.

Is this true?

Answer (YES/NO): YES